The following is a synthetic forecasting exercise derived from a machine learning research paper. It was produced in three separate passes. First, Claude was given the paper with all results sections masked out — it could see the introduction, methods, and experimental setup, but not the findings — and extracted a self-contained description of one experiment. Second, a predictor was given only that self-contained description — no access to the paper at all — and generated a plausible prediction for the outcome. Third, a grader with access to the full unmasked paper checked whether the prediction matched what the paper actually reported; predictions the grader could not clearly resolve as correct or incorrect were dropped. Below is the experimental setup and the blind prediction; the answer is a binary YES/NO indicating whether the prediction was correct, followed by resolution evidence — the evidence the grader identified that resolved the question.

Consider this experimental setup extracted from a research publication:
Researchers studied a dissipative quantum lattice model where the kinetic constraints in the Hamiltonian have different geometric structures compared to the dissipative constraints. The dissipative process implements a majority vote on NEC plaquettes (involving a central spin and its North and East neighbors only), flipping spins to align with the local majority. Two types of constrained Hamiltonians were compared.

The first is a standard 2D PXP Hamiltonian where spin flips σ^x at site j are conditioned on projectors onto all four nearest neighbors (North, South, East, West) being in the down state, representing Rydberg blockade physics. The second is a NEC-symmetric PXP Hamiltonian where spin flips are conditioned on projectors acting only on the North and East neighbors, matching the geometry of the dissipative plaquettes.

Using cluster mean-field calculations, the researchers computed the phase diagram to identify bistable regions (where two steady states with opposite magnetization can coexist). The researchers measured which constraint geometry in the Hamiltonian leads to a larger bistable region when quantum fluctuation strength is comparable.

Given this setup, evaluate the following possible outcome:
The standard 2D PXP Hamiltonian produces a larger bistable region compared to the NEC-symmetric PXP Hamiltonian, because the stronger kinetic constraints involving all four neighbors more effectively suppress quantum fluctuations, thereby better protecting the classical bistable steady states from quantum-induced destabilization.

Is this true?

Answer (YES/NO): YES